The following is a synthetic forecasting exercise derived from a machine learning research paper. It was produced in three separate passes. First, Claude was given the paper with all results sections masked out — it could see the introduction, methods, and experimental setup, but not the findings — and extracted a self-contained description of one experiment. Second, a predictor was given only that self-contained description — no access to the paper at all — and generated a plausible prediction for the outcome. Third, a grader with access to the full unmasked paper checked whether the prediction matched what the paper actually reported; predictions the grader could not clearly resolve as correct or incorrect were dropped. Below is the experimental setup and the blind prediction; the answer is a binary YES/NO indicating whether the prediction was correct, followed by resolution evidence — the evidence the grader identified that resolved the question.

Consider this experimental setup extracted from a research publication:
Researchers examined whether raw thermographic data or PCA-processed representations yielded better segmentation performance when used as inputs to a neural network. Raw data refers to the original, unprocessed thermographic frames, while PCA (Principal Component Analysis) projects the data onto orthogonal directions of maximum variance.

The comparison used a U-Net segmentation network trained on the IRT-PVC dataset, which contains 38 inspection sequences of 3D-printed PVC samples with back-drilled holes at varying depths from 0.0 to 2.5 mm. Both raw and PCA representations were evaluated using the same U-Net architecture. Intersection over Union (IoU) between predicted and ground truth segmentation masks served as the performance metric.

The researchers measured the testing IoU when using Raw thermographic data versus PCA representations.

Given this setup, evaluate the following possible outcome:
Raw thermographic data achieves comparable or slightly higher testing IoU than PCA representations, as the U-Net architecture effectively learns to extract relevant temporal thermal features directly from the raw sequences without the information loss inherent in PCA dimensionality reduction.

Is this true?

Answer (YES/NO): YES